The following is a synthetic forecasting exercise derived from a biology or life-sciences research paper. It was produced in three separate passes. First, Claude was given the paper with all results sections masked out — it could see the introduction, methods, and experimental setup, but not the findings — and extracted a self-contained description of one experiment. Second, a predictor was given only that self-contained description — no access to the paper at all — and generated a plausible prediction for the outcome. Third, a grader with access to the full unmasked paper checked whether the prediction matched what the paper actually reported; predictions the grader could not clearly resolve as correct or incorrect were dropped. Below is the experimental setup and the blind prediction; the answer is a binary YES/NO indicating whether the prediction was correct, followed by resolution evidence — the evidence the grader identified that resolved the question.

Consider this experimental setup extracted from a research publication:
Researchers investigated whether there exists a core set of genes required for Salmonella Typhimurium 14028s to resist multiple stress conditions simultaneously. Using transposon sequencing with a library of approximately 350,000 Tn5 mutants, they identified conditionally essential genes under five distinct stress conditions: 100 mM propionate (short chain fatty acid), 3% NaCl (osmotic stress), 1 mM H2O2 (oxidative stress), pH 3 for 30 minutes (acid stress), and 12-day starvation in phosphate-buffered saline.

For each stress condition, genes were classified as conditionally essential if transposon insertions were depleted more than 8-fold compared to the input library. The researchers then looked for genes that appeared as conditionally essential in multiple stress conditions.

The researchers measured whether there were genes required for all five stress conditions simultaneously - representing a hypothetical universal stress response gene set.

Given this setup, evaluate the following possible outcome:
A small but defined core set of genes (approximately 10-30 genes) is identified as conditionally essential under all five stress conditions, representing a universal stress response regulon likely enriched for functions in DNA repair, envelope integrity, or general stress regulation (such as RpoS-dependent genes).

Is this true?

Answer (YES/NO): NO